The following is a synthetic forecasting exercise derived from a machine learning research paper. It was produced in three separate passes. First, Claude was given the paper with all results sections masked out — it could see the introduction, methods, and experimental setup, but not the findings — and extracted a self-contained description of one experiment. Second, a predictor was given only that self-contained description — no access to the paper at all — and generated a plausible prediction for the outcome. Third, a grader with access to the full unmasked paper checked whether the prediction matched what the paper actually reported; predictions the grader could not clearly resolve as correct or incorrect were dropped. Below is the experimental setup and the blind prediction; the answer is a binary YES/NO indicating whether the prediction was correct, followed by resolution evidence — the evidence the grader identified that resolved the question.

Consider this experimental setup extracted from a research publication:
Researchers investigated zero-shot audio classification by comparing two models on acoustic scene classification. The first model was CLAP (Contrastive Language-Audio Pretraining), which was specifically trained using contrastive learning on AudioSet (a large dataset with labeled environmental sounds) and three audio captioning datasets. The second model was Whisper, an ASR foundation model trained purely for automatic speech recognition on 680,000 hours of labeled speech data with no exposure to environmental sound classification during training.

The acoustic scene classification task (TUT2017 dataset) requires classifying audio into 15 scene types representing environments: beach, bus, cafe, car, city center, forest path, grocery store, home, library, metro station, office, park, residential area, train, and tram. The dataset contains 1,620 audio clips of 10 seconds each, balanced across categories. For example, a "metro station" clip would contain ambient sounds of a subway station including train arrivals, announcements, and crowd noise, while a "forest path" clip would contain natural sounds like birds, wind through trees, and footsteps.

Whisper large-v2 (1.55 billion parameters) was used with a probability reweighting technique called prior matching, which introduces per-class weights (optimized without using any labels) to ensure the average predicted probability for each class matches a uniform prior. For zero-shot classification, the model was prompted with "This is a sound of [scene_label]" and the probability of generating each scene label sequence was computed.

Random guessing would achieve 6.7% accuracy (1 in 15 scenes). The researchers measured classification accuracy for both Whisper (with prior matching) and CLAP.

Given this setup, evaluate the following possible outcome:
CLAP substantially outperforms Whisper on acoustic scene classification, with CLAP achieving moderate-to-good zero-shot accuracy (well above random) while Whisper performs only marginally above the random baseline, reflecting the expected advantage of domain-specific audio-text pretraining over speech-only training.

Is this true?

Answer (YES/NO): NO